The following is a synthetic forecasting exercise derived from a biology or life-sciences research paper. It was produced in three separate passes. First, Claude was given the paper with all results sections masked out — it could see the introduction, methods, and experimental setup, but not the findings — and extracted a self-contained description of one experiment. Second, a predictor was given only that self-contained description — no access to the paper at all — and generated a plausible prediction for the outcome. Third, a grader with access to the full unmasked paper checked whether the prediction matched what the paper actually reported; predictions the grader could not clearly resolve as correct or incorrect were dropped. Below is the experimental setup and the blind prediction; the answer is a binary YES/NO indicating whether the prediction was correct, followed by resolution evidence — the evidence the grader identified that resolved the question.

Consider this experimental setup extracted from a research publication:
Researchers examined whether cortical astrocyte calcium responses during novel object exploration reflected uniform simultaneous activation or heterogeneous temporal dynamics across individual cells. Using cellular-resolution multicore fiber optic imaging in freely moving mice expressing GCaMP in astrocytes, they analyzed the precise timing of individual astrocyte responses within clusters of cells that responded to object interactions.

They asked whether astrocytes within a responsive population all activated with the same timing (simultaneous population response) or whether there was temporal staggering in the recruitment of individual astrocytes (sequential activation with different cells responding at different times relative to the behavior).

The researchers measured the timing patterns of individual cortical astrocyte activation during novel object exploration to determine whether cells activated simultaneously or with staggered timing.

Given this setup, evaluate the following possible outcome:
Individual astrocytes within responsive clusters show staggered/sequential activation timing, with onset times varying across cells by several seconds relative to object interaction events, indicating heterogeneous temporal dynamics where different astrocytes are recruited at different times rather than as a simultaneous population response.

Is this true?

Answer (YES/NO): YES